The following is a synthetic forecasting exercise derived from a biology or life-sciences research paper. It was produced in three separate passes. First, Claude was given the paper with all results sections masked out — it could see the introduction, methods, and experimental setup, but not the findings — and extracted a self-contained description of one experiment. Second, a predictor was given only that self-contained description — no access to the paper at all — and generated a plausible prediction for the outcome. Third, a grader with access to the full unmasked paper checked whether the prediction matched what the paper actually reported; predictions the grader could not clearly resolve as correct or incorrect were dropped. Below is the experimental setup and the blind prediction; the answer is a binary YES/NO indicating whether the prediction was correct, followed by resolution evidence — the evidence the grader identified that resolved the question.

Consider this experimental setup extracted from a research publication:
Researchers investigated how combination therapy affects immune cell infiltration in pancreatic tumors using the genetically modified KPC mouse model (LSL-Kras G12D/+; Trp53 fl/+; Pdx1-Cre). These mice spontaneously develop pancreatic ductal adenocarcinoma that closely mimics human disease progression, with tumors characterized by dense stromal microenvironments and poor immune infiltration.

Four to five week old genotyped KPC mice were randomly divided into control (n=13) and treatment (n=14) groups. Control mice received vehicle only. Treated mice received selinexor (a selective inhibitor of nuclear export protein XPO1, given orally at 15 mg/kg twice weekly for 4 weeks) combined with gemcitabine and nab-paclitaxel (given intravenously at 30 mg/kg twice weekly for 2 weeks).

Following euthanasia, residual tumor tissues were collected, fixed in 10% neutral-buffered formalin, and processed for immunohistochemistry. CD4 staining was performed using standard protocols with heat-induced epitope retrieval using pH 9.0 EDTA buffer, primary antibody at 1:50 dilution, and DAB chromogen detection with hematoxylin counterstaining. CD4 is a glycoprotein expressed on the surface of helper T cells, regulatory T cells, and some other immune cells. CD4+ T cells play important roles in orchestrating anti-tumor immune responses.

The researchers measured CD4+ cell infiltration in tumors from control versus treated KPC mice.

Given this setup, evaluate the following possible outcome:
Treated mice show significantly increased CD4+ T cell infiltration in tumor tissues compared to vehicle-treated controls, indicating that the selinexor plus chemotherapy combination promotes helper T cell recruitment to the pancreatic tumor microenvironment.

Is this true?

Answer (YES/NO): NO